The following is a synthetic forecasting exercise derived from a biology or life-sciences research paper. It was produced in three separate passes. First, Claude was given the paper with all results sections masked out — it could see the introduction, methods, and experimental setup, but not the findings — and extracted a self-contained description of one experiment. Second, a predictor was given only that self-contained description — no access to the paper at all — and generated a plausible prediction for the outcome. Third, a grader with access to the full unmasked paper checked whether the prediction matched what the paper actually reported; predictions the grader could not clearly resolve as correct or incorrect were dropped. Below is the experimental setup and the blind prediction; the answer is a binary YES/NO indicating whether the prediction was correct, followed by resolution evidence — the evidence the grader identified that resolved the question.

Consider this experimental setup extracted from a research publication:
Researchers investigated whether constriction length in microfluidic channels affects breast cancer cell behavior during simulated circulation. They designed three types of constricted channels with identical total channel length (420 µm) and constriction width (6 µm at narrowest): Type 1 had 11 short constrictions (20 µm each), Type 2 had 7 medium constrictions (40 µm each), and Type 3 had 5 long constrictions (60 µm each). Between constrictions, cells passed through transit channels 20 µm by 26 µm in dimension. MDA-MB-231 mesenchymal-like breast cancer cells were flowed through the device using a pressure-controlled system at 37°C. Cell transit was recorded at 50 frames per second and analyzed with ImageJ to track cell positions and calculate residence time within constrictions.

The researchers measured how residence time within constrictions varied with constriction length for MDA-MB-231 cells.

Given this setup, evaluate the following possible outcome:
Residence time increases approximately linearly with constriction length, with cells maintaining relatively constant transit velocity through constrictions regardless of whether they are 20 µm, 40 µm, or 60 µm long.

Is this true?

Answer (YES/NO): NO